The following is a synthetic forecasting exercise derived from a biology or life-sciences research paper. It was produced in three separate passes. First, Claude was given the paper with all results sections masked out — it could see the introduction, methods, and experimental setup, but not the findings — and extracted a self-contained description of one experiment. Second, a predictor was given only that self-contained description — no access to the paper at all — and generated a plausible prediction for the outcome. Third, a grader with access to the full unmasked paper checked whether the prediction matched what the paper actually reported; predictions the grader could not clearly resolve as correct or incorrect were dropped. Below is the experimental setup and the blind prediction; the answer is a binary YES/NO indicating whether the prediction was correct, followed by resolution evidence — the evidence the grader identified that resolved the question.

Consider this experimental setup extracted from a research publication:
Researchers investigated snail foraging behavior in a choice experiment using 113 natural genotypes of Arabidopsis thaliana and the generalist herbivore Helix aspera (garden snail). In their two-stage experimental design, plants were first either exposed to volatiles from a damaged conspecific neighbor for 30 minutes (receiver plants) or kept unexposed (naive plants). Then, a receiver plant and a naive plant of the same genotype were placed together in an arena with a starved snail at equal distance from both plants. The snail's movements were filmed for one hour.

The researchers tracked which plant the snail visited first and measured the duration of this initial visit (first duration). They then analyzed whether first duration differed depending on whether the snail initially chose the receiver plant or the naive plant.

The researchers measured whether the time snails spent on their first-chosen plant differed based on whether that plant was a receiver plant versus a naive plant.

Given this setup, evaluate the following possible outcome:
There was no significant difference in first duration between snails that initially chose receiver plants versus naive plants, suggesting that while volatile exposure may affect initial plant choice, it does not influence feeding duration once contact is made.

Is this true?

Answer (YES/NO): YES